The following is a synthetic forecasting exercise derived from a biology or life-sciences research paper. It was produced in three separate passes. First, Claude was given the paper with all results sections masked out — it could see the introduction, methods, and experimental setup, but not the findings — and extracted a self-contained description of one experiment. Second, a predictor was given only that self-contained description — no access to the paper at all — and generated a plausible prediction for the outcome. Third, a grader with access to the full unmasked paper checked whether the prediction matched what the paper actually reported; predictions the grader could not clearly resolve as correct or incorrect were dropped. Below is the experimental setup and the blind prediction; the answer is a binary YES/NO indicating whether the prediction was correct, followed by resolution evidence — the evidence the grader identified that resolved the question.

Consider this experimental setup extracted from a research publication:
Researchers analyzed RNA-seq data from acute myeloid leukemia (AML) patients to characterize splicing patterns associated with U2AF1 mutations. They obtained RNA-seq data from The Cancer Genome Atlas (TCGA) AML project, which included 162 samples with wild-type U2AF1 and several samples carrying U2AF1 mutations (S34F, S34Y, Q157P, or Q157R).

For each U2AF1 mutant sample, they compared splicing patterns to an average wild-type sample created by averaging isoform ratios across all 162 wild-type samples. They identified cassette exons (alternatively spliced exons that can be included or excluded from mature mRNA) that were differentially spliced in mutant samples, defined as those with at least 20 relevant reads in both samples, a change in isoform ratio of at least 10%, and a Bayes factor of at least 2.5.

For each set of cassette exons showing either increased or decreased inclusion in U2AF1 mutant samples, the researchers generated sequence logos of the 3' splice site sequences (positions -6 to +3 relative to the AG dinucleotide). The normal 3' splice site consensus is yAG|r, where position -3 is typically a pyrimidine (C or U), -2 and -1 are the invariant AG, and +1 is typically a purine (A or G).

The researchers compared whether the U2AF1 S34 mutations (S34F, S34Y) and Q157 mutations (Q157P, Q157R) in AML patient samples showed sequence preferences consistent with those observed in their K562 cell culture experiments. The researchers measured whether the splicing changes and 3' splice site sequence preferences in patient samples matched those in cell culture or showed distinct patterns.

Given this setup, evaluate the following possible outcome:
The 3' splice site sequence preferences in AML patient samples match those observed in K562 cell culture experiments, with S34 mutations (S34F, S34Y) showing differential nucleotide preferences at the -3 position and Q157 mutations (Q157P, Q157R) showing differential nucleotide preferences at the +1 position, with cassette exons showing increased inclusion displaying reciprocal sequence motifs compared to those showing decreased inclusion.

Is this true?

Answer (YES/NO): YES